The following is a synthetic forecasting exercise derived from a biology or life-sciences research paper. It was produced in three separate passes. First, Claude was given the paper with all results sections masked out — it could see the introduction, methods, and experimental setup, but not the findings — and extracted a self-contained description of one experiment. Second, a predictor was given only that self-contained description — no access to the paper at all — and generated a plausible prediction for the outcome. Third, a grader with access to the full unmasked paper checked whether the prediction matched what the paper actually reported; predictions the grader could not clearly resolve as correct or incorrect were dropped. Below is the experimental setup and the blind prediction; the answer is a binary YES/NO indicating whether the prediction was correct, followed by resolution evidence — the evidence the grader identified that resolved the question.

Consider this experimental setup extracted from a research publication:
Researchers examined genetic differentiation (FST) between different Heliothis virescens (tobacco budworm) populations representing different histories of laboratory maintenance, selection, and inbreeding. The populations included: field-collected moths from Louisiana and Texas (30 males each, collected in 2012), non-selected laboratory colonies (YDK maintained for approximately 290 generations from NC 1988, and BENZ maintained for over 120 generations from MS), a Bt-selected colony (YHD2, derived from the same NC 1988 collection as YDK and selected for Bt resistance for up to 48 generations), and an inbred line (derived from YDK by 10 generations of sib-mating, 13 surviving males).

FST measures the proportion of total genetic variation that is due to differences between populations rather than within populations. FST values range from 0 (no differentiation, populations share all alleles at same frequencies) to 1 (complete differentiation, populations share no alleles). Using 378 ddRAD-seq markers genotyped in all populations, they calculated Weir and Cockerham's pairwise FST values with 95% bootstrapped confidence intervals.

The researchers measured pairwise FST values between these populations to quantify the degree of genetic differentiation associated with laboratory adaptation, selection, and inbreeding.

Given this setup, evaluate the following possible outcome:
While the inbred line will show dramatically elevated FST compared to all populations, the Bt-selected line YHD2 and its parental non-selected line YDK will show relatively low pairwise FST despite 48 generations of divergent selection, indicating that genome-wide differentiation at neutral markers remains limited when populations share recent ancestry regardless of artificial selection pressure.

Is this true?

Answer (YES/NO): NO